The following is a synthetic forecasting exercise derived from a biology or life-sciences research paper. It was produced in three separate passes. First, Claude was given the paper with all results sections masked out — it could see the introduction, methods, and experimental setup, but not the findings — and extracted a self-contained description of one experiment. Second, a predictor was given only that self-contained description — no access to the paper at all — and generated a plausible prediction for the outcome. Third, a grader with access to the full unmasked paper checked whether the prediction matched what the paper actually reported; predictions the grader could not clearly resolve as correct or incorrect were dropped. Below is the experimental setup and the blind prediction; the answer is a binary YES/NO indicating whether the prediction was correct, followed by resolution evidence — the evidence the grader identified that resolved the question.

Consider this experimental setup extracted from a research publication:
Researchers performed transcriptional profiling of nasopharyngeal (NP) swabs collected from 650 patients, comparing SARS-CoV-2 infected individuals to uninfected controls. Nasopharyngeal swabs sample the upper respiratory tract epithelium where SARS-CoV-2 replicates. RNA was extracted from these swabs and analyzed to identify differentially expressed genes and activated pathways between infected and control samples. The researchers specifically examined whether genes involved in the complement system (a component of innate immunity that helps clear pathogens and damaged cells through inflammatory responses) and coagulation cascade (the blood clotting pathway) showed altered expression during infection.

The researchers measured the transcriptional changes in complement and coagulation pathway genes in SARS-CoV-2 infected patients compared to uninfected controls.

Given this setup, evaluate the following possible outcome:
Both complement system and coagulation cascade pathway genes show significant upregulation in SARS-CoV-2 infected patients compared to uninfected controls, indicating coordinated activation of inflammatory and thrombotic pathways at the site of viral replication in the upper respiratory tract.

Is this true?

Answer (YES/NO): YES